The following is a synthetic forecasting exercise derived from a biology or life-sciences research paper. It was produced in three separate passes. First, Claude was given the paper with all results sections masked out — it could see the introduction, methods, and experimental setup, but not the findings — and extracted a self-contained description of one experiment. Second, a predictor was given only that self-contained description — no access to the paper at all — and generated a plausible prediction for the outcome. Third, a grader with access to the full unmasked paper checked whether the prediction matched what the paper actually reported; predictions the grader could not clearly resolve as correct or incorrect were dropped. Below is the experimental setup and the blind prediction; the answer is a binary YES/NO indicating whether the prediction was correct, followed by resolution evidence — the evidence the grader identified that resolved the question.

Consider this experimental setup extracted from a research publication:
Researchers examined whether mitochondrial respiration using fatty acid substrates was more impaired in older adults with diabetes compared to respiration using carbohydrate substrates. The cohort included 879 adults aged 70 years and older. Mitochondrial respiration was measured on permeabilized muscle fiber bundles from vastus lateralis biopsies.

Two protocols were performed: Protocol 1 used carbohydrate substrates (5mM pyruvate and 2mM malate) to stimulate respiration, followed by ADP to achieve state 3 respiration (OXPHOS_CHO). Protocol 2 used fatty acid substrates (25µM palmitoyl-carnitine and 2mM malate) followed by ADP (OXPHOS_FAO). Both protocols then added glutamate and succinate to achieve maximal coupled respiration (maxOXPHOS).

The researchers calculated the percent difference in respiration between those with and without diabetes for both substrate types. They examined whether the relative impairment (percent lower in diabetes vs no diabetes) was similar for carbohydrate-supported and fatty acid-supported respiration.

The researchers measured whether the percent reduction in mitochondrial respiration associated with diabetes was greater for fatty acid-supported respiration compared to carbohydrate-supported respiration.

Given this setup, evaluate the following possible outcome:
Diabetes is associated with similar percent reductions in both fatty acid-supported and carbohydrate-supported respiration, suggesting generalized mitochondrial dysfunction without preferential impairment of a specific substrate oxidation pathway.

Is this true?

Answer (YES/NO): NO